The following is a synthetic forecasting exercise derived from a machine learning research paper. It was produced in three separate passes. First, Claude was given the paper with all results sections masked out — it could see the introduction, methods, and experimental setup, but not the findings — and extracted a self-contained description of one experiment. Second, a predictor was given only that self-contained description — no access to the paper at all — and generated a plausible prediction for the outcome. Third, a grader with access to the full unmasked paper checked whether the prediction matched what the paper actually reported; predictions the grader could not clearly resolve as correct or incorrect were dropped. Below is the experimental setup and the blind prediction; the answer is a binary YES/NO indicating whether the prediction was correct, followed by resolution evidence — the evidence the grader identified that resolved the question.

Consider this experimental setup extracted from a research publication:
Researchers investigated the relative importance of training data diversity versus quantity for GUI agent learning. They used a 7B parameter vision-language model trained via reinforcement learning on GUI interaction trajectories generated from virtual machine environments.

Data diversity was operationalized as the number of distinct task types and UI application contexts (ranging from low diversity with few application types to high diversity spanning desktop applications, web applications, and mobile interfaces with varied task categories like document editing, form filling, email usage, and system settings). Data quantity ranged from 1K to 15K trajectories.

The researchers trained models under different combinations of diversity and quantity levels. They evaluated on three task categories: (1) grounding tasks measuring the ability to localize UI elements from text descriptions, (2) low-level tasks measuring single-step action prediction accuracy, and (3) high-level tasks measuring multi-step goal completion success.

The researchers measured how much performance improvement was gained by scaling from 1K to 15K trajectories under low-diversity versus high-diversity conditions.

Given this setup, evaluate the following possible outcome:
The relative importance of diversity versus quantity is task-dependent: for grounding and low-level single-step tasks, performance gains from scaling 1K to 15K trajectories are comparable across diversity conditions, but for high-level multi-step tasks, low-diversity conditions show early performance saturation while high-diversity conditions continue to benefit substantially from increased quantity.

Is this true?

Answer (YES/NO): NO